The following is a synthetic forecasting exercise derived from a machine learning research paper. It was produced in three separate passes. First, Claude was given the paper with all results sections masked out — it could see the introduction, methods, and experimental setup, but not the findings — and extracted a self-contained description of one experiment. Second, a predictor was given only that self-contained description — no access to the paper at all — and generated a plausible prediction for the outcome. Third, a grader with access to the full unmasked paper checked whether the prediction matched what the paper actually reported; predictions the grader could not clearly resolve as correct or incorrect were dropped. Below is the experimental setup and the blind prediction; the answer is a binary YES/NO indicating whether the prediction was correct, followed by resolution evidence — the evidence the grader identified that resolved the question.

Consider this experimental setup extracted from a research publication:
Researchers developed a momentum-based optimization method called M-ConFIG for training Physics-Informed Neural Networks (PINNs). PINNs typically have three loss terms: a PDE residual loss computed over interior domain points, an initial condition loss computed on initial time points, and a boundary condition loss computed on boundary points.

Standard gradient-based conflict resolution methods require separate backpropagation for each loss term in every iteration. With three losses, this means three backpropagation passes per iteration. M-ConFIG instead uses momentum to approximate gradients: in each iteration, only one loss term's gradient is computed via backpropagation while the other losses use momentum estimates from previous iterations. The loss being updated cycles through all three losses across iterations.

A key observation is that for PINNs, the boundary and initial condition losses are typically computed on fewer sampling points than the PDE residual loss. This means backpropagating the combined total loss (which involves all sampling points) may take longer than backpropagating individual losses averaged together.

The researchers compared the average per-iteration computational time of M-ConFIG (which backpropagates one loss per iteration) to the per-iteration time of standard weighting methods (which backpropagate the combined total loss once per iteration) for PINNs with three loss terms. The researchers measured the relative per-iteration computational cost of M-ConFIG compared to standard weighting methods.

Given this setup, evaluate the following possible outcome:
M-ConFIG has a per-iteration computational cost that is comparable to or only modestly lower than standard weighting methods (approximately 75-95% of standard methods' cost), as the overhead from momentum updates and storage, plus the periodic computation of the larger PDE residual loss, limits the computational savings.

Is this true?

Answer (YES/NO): NO